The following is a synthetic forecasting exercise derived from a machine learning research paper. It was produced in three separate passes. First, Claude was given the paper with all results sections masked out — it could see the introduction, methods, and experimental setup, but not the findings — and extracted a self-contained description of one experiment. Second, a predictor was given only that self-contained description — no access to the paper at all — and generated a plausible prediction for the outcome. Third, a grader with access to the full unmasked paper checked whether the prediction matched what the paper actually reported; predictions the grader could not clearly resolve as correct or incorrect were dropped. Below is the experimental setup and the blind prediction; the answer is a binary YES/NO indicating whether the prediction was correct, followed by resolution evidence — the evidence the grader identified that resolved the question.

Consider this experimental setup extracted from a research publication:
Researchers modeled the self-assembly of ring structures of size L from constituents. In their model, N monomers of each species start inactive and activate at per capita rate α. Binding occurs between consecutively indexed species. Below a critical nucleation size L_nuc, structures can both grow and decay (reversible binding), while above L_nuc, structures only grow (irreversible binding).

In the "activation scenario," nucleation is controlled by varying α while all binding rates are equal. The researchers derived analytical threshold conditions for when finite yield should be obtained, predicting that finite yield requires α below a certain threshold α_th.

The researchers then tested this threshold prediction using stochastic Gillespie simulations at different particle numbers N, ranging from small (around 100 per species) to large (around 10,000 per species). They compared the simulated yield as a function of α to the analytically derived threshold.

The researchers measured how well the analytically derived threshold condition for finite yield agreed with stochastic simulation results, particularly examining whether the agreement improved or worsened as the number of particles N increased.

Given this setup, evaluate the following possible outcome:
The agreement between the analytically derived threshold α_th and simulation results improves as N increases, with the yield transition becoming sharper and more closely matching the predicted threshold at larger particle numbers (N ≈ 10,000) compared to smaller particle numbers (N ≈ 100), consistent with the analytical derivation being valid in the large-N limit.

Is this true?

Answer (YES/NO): YES